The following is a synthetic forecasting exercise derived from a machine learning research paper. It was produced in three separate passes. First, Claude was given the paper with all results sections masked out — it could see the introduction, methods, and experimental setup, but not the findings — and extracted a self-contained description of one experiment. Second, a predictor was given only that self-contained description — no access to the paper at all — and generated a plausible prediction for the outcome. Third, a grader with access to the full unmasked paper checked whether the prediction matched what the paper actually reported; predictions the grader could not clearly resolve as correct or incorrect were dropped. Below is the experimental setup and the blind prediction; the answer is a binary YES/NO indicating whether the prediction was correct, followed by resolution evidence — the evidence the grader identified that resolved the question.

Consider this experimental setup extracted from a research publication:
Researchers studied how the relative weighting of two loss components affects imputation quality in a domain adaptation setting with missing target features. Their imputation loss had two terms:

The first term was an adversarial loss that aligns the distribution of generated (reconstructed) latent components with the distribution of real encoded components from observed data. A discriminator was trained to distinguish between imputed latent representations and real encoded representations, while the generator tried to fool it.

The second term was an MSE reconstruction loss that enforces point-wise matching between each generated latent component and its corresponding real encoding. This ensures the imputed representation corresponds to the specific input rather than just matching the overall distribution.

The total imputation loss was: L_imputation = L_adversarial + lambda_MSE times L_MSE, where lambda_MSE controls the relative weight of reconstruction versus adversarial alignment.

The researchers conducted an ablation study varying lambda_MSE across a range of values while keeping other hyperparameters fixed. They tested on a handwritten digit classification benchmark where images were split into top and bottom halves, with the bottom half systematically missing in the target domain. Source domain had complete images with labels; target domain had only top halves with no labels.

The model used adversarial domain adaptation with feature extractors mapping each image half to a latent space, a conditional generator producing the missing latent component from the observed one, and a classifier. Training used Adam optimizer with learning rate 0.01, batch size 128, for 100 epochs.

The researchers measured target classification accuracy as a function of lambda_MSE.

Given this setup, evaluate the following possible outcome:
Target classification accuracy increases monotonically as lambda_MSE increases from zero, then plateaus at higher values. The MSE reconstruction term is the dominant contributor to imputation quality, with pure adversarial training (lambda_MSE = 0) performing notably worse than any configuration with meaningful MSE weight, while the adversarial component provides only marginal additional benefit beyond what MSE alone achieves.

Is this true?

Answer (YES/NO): NO